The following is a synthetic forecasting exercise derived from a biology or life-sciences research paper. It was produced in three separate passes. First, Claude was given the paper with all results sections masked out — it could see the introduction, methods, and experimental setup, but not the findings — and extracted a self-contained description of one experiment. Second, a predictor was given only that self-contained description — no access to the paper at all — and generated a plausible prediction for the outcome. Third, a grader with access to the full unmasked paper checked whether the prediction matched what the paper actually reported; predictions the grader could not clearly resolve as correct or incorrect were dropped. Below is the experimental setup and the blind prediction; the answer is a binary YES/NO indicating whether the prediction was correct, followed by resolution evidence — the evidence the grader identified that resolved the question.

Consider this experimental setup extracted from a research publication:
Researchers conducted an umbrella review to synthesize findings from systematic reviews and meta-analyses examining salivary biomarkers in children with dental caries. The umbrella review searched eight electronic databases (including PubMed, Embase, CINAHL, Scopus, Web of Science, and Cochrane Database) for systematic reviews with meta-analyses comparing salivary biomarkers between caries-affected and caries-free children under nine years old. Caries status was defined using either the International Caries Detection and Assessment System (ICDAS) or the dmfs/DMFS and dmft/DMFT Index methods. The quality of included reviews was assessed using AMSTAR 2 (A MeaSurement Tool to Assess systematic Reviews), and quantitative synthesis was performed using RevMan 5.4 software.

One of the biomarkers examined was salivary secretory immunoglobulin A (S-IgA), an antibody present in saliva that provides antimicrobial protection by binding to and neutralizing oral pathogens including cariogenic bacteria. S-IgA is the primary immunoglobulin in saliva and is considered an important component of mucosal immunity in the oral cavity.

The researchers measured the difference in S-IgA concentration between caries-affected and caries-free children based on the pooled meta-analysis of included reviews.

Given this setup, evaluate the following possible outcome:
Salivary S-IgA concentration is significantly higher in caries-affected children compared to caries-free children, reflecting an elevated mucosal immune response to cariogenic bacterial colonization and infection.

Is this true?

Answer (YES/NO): YES